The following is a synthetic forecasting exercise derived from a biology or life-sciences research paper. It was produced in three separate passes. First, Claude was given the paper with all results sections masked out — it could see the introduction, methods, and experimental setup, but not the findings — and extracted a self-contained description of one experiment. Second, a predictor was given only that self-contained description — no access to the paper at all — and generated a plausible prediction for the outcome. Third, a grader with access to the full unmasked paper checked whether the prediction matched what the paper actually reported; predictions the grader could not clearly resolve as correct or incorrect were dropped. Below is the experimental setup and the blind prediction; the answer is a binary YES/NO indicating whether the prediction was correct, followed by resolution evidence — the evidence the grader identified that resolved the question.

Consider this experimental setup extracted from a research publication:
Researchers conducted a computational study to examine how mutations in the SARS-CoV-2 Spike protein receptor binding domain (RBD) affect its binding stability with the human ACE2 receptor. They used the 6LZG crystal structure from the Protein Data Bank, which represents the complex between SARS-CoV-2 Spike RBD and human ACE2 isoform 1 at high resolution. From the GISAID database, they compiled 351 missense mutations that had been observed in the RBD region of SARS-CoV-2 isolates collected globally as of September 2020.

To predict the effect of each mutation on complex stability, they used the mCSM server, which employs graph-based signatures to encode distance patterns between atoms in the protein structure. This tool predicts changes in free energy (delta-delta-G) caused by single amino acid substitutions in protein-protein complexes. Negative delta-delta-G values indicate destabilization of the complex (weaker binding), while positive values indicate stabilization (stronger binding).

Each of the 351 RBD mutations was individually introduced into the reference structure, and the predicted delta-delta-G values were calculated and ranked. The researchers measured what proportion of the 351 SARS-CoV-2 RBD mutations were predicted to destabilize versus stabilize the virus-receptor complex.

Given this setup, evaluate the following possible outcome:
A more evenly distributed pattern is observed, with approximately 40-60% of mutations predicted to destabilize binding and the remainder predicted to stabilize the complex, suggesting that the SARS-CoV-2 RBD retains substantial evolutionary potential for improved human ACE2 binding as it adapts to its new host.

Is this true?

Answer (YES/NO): NO